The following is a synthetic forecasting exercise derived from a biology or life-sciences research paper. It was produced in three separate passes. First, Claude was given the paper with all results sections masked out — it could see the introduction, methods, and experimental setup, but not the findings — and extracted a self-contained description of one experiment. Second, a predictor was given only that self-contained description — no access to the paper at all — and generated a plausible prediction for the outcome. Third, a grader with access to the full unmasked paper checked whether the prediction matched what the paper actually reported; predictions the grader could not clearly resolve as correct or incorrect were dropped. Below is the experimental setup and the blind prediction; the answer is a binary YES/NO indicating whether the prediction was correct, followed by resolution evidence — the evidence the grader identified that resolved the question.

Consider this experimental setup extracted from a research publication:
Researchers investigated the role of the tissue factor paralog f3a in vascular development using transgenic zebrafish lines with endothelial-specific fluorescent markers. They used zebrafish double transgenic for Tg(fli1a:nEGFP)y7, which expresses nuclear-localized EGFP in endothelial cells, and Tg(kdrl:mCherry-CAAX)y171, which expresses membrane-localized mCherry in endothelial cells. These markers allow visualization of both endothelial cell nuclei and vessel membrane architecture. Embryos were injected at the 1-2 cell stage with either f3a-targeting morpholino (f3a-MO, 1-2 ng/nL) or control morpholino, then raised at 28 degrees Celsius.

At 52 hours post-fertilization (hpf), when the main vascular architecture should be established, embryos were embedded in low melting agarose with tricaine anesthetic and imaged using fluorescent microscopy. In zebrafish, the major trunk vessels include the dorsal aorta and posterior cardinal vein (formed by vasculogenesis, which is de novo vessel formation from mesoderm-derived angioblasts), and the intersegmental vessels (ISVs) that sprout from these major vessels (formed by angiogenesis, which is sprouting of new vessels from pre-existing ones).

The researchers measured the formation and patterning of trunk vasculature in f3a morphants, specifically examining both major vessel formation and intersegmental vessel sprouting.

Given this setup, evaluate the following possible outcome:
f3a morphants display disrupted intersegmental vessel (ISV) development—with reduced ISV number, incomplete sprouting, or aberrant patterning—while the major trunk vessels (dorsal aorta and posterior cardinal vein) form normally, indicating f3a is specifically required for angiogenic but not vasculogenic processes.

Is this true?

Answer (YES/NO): NO